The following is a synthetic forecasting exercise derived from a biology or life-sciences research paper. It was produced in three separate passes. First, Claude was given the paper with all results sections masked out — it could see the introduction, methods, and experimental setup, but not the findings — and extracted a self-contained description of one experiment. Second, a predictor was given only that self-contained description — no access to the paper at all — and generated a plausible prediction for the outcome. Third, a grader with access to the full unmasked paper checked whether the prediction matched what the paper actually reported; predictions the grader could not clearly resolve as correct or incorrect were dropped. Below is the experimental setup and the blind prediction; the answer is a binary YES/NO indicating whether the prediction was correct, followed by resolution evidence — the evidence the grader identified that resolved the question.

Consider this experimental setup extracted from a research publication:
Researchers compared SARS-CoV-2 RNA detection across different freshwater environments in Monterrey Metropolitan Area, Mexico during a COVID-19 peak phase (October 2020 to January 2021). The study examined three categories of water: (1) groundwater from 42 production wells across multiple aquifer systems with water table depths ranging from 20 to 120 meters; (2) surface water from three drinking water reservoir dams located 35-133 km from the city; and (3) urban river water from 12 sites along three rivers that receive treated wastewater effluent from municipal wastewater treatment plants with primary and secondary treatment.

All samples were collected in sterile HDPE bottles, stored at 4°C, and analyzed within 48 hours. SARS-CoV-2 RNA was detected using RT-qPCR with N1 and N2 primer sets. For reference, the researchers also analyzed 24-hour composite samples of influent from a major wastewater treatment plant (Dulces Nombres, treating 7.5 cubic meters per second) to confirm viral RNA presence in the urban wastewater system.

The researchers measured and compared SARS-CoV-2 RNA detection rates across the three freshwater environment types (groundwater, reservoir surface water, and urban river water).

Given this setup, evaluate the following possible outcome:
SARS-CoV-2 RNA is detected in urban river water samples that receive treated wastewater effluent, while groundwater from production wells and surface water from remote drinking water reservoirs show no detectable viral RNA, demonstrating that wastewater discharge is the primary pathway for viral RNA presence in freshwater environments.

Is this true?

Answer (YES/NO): NO